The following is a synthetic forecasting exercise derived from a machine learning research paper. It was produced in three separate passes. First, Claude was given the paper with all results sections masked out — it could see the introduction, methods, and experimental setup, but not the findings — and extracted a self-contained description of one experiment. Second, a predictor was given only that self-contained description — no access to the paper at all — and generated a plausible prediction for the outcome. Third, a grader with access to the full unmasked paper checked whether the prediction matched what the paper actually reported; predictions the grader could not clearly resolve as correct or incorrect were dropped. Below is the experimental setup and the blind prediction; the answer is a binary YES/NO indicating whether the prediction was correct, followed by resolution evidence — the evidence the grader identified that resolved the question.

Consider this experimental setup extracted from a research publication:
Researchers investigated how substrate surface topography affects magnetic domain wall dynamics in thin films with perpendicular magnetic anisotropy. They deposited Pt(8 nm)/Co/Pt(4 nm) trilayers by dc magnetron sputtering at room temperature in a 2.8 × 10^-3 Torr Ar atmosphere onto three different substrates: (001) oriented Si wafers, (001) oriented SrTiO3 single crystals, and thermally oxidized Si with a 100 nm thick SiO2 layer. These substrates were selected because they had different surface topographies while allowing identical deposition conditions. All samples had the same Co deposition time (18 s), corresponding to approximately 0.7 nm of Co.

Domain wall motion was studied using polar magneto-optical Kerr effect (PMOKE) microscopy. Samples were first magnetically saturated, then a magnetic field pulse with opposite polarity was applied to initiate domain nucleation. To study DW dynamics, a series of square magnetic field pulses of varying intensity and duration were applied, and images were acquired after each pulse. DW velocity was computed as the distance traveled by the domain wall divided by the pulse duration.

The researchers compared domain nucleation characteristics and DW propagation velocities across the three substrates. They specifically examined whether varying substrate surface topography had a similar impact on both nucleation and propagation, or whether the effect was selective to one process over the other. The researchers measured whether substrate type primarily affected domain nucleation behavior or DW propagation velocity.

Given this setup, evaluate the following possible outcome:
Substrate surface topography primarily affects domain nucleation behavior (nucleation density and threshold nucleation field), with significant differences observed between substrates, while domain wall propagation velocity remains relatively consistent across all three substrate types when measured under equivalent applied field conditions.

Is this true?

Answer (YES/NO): YES